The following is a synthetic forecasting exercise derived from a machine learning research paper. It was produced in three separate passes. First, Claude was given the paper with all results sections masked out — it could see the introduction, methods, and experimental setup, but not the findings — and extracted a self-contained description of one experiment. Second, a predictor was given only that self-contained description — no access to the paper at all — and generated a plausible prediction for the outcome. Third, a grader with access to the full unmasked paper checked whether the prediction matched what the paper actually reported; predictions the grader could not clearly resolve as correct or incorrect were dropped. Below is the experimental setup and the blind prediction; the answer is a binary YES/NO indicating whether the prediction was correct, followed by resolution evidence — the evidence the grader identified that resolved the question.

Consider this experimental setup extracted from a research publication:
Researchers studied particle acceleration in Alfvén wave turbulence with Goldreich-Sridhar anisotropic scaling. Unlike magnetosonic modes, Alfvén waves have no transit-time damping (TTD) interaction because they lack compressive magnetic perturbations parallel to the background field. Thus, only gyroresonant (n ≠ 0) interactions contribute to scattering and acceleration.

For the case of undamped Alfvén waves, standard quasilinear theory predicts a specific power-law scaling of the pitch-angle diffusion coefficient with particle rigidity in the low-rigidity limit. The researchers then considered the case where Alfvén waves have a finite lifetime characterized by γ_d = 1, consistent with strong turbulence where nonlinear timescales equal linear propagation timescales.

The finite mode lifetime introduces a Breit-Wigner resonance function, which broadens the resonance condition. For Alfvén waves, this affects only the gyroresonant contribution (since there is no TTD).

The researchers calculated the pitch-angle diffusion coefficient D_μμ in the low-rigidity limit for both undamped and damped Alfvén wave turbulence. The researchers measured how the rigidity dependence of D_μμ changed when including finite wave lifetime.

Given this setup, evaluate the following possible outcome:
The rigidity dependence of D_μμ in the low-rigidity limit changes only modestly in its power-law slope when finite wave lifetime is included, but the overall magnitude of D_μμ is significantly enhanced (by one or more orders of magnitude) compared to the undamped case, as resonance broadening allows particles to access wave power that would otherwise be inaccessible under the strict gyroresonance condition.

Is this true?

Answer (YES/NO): NO